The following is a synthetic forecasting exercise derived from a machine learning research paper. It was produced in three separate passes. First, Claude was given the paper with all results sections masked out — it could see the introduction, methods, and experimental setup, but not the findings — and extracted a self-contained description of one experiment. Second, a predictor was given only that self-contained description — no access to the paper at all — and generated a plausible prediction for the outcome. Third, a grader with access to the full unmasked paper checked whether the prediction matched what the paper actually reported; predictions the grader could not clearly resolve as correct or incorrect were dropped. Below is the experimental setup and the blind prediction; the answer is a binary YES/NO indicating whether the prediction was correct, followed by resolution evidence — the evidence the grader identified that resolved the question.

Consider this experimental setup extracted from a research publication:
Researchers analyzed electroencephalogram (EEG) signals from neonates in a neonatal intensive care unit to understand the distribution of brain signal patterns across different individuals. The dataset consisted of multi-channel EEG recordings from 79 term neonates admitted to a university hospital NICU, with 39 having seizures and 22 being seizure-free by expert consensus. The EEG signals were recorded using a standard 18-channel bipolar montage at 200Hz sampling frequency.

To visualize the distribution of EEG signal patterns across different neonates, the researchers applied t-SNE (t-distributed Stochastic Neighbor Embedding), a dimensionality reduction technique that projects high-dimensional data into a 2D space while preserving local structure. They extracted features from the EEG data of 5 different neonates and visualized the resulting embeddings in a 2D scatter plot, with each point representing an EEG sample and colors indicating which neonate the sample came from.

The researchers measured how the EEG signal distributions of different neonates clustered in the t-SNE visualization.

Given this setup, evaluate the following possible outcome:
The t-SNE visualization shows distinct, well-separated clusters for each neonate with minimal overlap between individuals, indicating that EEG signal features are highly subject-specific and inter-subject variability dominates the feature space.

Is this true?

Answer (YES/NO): YES